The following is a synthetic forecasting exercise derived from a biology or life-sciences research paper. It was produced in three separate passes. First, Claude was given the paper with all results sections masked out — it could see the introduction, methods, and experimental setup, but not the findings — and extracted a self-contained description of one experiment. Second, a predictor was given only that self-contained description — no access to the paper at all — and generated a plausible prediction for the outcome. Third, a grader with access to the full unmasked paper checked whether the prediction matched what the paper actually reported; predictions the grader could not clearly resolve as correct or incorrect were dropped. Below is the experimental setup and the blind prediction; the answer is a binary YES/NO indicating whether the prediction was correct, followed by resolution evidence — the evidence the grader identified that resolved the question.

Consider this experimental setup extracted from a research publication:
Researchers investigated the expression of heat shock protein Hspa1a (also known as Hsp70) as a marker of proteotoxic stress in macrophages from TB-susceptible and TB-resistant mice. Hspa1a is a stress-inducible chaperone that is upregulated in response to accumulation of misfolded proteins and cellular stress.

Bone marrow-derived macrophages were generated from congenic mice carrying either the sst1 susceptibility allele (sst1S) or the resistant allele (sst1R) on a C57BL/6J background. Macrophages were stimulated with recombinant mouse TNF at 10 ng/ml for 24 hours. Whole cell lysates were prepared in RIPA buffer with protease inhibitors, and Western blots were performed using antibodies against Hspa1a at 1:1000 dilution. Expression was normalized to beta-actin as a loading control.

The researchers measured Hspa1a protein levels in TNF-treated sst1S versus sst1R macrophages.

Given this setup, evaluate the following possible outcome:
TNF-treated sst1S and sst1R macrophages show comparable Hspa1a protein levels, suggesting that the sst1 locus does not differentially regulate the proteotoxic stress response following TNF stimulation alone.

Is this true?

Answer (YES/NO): NO